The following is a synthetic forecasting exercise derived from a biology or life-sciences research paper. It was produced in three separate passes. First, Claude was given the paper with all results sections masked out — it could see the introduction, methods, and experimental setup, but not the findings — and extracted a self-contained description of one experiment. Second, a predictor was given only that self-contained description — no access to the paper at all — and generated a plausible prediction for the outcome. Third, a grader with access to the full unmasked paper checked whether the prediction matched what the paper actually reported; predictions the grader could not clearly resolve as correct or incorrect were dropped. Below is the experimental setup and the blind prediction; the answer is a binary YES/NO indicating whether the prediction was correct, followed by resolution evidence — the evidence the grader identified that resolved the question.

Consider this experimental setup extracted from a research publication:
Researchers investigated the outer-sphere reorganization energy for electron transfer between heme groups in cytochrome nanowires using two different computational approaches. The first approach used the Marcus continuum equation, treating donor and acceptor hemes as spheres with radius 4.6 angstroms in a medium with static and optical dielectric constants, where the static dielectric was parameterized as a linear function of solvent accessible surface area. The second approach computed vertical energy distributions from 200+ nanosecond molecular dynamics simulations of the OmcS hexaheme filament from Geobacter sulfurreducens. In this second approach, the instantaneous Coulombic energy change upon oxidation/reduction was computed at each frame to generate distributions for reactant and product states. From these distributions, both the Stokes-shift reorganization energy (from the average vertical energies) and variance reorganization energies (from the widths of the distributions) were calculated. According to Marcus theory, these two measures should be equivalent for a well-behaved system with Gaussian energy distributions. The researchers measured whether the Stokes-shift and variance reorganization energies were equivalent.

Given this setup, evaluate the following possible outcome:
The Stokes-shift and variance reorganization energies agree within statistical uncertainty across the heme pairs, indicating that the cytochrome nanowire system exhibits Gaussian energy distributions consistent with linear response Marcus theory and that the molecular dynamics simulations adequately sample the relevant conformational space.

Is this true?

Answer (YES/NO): NO